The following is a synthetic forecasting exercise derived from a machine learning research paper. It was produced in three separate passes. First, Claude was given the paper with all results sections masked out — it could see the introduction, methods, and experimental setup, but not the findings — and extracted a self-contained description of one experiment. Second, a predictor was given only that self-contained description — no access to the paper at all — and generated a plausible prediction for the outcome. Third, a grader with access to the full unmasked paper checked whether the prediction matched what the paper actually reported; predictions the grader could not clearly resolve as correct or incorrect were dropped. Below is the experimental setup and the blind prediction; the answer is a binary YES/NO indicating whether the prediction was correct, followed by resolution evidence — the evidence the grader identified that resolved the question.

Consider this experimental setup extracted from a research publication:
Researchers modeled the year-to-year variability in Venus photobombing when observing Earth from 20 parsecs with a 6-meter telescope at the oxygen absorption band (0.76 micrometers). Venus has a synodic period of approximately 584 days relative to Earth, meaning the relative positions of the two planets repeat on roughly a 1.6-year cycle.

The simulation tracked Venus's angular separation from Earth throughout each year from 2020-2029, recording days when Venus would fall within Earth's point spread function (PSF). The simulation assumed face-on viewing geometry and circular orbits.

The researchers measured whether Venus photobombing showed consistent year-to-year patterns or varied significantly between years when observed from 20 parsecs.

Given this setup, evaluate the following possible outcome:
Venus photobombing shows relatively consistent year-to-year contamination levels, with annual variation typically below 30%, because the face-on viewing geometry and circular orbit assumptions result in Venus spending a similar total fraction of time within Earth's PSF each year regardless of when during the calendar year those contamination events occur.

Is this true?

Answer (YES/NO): NO